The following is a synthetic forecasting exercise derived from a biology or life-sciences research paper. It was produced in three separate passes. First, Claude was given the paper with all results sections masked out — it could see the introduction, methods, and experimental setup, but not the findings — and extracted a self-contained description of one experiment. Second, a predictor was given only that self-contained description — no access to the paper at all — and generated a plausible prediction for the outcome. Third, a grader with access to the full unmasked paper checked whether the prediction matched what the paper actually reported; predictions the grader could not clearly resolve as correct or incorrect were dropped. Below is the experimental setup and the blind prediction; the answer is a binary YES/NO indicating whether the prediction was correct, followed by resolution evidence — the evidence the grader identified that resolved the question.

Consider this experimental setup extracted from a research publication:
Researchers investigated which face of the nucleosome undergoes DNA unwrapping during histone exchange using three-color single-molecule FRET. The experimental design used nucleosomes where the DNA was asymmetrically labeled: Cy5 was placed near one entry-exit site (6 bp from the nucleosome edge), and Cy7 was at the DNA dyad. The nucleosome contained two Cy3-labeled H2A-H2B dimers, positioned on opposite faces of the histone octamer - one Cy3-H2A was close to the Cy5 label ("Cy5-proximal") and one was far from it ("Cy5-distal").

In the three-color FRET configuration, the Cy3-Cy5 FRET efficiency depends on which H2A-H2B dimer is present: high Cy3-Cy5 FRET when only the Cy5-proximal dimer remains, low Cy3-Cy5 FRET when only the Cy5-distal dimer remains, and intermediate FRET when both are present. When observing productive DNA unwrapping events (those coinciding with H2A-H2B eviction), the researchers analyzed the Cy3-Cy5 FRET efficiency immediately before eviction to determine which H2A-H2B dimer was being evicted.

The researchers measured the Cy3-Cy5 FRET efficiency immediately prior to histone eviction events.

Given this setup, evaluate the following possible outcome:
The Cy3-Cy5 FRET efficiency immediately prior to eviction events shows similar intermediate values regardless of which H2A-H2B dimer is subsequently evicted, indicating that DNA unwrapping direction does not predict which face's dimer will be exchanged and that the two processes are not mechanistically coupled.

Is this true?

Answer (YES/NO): NO